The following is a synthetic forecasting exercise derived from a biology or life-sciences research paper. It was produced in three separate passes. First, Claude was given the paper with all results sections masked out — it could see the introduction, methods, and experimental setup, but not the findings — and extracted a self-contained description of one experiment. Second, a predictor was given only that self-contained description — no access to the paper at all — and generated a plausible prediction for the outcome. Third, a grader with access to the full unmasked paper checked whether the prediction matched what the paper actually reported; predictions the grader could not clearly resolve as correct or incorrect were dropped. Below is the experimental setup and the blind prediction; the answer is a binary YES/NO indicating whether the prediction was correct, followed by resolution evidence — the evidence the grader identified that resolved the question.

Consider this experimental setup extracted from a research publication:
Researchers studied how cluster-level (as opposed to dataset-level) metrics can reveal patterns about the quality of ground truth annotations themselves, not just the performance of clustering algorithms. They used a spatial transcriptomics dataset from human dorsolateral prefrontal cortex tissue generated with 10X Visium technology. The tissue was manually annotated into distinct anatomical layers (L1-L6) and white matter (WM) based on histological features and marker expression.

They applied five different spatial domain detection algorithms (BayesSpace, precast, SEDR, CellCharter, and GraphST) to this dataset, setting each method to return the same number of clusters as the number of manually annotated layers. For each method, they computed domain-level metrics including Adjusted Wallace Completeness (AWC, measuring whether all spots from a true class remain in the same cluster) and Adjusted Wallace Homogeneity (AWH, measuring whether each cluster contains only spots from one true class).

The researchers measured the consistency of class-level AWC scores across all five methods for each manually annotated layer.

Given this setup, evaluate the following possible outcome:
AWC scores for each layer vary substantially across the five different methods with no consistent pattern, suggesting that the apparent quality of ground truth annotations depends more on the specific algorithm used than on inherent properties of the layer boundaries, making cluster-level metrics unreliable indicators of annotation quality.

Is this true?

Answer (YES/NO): NO